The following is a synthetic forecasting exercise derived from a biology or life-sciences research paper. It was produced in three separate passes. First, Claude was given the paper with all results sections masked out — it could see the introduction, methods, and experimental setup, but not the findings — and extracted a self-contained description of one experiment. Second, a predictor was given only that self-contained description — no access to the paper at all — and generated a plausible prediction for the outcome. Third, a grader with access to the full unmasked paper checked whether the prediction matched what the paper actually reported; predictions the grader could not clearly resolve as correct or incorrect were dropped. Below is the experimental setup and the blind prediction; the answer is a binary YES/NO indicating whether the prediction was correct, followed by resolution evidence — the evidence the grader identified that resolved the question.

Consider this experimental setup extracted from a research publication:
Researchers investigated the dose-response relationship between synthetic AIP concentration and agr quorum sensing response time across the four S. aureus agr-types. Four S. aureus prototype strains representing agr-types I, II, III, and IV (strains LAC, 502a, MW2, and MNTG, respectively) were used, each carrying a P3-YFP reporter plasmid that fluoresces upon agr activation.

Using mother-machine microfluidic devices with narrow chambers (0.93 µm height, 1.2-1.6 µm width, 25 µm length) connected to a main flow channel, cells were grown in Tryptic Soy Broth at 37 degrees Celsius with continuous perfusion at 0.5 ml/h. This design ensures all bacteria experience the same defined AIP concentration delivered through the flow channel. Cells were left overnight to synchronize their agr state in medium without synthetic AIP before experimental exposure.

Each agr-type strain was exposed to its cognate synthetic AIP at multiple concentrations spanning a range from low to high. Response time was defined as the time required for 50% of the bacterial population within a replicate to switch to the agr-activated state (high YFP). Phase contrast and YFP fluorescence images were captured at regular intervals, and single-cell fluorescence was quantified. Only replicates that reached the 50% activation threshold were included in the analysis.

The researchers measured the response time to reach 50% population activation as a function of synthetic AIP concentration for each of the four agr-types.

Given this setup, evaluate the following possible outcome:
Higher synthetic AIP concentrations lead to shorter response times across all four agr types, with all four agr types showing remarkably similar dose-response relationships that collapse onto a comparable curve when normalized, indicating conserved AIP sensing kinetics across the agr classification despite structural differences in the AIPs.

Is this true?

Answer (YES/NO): NO